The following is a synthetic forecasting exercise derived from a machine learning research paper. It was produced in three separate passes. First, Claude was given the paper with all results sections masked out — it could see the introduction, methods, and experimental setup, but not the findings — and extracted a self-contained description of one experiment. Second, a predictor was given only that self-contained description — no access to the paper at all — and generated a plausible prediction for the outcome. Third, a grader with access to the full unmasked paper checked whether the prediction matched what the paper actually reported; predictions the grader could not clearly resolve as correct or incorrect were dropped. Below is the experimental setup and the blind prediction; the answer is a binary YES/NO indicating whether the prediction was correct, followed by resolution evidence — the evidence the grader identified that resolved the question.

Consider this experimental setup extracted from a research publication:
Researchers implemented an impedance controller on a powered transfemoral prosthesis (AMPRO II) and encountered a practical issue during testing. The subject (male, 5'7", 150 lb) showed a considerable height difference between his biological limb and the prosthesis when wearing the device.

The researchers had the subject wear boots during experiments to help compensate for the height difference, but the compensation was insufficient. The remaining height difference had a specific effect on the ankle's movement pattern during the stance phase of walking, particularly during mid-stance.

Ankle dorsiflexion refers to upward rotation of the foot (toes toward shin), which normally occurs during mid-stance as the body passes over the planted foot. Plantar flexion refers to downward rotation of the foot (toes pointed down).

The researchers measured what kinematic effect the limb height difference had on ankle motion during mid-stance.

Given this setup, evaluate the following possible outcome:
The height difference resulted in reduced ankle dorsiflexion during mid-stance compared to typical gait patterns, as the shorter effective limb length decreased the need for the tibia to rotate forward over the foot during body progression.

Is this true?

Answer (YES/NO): YES